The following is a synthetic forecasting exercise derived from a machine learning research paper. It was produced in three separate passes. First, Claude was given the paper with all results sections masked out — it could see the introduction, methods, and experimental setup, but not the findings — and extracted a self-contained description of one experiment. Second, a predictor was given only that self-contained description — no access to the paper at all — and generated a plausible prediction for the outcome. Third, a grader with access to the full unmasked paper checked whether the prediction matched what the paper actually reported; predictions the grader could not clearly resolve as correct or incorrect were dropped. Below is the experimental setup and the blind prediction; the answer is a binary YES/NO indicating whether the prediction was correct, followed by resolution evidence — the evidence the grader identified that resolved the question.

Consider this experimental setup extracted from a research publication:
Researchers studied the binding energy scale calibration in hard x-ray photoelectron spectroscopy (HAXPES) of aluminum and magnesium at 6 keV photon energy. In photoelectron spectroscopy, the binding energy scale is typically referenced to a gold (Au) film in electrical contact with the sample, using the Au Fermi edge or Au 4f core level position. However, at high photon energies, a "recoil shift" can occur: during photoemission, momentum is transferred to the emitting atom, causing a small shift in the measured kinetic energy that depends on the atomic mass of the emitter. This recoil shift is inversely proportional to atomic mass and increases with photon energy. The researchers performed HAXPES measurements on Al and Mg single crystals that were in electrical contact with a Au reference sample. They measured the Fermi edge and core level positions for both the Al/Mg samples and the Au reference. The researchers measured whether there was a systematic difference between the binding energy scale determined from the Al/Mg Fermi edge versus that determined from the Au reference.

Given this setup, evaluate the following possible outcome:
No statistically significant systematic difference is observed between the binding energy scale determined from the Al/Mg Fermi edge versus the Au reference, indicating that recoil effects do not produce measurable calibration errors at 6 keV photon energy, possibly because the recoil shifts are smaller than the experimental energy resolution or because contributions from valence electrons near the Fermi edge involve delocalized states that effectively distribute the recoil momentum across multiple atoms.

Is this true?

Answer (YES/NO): NO